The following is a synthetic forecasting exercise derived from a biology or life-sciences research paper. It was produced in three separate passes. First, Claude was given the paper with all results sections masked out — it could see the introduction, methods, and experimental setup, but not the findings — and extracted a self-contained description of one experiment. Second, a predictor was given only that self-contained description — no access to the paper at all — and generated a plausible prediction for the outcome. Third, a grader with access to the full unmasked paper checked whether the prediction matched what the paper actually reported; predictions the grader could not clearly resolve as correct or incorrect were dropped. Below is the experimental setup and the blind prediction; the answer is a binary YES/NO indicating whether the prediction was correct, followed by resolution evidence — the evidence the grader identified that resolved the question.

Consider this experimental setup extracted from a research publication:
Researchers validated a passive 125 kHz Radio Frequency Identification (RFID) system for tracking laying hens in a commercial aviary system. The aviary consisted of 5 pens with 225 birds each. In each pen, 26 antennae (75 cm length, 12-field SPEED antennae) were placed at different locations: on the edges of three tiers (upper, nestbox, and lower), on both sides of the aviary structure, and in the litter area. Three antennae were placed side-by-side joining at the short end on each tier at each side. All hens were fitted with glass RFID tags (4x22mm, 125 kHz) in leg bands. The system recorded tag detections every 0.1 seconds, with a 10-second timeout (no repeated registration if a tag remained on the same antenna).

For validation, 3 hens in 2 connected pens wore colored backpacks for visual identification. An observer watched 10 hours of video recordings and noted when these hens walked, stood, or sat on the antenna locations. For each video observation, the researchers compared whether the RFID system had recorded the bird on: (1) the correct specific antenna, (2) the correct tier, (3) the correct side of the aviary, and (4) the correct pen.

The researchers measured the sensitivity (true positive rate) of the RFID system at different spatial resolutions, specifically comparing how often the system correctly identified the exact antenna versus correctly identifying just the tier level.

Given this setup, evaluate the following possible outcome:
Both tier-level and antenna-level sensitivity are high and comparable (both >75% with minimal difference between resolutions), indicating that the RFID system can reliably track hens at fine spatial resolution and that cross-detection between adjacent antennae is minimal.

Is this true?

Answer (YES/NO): NO